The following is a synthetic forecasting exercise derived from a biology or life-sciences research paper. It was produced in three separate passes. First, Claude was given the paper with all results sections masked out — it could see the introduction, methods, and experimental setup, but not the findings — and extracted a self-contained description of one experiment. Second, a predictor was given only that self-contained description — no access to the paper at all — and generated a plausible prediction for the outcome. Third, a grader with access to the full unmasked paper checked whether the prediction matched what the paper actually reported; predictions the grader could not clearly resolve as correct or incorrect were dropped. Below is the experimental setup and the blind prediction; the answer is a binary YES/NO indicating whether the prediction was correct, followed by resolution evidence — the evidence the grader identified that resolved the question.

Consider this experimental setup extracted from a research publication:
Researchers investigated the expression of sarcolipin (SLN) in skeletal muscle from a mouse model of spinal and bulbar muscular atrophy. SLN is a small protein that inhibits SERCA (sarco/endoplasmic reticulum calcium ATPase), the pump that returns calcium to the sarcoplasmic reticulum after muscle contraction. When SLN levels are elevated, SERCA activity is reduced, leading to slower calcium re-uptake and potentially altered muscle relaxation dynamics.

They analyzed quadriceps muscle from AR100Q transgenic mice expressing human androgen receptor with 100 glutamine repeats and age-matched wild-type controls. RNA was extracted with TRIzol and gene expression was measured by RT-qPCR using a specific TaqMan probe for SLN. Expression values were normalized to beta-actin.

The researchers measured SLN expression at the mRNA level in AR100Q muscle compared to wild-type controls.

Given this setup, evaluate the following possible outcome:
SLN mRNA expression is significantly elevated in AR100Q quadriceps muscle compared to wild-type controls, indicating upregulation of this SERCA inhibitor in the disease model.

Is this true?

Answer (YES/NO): YES